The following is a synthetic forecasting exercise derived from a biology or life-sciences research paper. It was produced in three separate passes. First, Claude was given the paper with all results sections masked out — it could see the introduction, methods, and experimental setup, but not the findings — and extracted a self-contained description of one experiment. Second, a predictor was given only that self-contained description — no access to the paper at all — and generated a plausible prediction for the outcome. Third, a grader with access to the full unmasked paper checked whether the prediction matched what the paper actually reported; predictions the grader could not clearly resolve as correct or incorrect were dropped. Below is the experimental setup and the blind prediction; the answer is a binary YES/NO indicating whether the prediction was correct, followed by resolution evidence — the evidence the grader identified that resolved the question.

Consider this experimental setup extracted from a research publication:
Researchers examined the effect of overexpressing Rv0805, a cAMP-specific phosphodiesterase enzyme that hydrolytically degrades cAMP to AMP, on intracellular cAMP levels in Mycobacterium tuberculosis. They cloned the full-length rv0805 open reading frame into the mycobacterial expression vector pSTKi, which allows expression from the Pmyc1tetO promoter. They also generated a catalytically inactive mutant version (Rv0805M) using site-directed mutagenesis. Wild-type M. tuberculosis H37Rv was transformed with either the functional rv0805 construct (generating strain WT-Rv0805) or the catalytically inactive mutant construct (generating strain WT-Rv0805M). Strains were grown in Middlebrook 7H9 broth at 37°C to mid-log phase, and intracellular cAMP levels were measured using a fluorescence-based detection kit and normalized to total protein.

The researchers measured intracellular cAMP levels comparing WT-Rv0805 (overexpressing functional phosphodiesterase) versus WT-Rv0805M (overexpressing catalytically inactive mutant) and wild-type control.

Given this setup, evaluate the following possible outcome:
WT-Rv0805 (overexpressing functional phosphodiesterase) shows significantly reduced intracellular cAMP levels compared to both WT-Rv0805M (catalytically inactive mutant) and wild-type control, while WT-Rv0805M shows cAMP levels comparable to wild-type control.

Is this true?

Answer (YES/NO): YES